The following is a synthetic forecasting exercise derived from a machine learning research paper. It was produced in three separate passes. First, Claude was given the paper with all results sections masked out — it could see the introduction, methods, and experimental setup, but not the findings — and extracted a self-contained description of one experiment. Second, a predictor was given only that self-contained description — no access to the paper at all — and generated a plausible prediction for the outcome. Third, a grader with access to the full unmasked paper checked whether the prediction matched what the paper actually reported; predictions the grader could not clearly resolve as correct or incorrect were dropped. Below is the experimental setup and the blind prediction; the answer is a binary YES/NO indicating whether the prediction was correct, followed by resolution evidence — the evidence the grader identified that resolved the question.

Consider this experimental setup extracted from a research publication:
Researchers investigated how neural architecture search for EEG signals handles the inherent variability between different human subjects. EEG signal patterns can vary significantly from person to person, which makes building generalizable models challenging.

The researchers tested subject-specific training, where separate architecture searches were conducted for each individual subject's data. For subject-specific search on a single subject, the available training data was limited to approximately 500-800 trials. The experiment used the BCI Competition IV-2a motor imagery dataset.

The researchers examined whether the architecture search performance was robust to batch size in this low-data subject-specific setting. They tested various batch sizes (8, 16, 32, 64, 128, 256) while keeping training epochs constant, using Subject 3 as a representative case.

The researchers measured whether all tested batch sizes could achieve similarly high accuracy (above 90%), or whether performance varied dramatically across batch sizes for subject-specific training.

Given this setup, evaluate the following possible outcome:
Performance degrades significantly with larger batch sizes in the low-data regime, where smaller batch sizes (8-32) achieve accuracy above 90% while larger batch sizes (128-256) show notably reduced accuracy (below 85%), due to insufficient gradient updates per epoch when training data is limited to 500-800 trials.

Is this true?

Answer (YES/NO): NO